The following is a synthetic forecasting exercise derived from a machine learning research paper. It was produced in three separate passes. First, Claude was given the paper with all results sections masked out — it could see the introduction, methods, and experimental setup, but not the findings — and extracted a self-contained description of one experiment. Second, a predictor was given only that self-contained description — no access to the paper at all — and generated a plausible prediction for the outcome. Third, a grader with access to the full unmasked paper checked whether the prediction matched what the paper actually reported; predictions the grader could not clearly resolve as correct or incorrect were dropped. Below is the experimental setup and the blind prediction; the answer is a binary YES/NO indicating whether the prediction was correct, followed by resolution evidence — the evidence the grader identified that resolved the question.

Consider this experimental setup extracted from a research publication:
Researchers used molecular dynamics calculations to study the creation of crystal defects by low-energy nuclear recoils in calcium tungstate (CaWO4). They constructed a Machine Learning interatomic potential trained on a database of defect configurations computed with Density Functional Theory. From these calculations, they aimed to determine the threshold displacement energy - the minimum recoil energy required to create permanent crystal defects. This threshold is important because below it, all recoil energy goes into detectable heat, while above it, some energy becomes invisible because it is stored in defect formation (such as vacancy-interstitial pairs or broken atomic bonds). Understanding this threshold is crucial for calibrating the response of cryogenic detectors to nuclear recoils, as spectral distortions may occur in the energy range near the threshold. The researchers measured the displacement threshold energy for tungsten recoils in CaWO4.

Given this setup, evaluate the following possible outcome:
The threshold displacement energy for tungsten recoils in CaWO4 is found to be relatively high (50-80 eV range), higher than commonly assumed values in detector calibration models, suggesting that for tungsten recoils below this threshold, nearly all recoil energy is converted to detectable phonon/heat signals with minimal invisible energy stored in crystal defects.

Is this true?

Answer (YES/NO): NO